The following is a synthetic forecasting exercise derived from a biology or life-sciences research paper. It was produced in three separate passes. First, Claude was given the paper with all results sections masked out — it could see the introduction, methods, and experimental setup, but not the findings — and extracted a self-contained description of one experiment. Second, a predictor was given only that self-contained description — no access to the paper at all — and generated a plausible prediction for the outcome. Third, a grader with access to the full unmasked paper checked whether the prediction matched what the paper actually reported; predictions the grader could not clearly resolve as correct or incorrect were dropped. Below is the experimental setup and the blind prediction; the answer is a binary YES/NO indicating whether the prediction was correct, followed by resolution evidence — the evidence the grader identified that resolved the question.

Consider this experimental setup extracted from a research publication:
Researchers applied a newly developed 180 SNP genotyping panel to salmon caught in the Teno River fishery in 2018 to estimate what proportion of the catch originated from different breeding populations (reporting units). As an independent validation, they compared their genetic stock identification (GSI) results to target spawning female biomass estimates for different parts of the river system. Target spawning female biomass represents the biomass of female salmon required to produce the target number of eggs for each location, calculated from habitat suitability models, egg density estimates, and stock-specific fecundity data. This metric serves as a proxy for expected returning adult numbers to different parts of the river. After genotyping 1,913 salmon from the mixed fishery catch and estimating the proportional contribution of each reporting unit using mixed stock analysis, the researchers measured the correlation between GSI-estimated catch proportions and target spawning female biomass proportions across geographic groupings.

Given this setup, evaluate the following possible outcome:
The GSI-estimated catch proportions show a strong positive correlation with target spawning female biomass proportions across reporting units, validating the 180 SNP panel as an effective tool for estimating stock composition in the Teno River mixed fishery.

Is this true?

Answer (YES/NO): YES